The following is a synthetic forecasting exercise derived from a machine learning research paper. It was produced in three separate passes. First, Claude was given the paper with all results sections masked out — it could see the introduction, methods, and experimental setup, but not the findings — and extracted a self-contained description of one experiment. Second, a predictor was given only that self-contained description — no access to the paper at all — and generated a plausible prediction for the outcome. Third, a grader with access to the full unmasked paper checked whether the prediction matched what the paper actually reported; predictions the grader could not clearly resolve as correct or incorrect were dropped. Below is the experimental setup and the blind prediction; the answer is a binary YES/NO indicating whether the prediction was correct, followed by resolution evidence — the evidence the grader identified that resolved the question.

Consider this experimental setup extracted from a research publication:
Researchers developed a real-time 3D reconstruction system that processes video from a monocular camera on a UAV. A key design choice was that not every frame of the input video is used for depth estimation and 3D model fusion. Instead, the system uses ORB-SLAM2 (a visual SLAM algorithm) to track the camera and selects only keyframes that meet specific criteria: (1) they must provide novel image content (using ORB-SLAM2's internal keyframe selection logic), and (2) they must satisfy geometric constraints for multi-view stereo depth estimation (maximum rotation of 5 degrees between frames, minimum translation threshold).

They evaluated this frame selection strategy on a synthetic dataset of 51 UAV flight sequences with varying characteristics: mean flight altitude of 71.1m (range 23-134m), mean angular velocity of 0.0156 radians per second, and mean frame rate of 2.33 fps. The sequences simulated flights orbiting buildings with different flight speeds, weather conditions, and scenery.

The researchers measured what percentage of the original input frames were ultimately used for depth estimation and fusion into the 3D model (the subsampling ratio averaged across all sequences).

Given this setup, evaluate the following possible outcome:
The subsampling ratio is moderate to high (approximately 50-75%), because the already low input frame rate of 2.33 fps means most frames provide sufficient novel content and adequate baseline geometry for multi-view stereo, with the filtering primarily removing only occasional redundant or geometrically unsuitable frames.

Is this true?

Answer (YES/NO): NO